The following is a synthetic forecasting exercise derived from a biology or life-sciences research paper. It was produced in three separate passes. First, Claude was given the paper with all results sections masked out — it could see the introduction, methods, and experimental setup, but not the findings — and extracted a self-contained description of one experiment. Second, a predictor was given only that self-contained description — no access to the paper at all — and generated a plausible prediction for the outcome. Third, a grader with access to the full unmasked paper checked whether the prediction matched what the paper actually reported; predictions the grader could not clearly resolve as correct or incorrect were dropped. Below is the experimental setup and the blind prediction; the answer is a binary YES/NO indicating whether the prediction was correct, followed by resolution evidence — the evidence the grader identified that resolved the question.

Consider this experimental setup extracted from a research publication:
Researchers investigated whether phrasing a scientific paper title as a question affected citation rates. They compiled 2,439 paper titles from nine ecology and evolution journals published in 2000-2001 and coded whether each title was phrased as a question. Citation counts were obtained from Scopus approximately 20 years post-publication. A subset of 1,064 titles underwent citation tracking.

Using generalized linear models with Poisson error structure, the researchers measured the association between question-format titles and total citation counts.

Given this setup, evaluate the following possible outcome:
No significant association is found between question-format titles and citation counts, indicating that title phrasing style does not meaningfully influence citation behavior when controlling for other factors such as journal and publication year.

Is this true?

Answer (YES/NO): NO